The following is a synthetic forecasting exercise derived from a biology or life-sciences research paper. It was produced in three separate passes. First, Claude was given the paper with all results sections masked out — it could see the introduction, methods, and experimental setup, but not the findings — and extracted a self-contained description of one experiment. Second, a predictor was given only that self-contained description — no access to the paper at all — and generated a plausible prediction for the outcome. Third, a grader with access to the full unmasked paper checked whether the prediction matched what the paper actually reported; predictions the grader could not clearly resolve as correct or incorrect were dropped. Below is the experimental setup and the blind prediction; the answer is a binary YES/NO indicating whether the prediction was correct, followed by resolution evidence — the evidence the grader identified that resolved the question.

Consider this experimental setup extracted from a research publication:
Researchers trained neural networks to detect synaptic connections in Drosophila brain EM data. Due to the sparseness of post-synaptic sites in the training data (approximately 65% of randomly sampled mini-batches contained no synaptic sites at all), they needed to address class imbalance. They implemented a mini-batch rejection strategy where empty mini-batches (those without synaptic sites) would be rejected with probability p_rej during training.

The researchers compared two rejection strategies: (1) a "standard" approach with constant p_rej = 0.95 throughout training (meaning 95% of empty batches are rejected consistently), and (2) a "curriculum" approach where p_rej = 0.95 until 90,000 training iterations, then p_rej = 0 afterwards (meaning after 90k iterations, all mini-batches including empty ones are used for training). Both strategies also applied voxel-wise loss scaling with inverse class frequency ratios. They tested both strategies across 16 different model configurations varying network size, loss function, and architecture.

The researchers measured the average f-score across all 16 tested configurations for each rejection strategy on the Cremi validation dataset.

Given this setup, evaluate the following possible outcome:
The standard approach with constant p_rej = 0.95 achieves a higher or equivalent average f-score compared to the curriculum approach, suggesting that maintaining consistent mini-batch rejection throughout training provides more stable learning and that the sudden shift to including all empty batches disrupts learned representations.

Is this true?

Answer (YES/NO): NO